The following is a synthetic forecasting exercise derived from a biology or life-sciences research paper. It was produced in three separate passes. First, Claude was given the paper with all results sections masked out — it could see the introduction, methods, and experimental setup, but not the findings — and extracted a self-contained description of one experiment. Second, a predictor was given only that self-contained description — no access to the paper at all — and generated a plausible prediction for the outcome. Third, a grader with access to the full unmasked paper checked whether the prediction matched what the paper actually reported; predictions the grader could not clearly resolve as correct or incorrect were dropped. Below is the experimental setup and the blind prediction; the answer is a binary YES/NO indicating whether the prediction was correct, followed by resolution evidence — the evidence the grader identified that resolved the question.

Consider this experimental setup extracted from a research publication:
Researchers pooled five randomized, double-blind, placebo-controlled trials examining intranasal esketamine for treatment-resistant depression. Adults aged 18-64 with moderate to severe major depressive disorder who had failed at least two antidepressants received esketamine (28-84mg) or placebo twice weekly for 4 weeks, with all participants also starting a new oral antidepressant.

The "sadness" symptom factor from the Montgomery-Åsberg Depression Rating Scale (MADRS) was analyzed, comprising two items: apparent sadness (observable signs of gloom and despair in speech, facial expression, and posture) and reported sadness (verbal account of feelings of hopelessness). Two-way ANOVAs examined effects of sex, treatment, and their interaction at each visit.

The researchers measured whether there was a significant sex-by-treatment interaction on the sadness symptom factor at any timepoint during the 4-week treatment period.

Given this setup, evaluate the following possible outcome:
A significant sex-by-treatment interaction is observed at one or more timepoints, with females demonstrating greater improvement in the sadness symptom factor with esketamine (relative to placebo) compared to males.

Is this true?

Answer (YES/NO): NO